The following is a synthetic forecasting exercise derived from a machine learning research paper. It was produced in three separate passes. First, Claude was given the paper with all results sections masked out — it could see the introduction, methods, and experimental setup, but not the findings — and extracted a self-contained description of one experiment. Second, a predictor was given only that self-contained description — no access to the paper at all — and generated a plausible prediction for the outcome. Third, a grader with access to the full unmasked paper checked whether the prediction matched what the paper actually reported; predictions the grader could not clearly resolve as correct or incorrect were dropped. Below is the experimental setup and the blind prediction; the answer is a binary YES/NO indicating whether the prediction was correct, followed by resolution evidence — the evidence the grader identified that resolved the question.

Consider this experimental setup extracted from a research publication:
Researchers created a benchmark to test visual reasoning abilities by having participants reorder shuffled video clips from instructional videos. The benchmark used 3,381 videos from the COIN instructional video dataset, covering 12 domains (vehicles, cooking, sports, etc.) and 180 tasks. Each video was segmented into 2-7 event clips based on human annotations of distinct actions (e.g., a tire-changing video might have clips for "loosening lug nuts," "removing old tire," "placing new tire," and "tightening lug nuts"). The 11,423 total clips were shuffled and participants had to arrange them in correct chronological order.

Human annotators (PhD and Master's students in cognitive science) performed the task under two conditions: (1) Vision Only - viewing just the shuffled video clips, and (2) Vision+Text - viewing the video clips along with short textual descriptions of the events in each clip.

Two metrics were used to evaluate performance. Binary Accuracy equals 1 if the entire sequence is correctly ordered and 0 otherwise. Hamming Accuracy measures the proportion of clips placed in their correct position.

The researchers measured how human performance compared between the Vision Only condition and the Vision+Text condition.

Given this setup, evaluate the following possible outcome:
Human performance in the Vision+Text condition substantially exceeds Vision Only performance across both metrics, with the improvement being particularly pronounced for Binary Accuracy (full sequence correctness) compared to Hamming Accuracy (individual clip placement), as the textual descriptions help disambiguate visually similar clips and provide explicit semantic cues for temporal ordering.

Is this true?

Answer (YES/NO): NO